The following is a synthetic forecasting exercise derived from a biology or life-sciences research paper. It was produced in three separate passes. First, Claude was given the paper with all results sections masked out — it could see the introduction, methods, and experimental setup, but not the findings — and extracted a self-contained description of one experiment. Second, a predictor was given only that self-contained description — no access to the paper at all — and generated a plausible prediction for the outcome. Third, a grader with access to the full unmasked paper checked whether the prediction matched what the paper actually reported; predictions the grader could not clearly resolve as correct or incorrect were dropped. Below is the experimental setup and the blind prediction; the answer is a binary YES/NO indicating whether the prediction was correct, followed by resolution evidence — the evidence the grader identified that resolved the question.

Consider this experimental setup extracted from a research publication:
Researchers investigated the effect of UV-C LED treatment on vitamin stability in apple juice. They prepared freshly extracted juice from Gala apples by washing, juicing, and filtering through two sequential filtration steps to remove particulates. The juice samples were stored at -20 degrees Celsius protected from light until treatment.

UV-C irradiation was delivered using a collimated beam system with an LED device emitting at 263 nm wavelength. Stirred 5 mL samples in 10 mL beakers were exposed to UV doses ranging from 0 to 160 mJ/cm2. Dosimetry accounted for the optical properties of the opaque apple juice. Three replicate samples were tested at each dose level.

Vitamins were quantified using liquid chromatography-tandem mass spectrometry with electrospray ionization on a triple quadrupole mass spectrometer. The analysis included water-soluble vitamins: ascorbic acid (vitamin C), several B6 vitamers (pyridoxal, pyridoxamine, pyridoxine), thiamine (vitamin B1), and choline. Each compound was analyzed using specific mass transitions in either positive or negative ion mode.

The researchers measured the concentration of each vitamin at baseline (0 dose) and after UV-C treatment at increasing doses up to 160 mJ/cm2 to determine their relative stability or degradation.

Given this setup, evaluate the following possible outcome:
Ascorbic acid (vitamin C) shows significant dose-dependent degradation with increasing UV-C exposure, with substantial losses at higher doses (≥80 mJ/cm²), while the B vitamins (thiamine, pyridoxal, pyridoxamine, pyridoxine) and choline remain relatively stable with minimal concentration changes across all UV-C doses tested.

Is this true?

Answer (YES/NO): NO